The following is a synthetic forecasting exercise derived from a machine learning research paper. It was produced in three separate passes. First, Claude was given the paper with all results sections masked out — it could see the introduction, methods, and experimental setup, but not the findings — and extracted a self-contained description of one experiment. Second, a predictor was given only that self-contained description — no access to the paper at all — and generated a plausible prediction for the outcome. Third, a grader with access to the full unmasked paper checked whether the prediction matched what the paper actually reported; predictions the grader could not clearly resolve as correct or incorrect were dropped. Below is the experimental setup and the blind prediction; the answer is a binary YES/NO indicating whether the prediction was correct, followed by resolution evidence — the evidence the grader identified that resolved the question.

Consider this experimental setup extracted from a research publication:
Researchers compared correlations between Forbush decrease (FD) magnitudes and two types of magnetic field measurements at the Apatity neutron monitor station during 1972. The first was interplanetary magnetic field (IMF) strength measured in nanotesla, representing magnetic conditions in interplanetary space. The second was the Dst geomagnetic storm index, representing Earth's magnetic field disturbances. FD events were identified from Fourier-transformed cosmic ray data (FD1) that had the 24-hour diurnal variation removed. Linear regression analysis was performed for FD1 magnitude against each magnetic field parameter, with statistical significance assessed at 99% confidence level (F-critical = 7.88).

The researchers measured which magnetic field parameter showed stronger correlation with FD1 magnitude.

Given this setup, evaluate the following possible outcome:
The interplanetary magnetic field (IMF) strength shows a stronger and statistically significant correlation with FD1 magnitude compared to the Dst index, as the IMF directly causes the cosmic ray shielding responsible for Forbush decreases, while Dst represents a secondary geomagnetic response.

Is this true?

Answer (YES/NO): NO